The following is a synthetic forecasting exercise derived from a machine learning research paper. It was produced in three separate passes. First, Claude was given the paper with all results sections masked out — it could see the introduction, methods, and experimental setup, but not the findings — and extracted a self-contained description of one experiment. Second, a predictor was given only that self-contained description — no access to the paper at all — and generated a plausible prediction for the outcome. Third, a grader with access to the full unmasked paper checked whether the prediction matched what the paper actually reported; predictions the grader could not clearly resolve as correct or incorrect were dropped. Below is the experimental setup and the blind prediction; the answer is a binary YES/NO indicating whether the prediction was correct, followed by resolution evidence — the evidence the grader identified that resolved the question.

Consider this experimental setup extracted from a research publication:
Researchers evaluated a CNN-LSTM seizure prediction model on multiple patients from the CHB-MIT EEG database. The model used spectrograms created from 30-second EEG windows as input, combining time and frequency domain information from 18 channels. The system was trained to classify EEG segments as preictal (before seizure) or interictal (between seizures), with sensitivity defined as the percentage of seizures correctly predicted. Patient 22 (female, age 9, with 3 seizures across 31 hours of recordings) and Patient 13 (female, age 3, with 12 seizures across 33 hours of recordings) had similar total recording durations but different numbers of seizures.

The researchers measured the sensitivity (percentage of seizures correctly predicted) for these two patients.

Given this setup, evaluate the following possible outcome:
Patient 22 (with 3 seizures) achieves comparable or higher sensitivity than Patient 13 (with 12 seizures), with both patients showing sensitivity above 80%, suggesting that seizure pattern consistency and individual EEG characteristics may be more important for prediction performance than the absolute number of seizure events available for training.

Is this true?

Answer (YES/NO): NO